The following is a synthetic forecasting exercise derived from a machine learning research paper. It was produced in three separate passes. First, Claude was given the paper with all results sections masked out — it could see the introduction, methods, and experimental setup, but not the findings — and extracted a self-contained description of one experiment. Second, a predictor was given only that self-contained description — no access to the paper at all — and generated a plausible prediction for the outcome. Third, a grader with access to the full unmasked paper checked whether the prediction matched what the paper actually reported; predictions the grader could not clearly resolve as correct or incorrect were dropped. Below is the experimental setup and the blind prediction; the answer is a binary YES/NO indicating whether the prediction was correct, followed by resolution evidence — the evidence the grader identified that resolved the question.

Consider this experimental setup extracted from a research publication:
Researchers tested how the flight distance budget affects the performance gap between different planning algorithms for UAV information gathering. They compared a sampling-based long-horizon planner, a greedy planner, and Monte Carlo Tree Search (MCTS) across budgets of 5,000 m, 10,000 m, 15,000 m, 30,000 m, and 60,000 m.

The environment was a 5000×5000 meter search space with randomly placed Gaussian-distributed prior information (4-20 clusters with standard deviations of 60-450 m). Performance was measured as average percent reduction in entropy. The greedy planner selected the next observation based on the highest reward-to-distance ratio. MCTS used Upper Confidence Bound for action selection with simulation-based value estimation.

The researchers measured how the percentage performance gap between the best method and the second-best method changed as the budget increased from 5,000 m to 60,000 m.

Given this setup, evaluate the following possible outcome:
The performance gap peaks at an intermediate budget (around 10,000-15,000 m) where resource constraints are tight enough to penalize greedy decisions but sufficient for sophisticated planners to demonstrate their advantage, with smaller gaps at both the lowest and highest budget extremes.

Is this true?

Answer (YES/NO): YES